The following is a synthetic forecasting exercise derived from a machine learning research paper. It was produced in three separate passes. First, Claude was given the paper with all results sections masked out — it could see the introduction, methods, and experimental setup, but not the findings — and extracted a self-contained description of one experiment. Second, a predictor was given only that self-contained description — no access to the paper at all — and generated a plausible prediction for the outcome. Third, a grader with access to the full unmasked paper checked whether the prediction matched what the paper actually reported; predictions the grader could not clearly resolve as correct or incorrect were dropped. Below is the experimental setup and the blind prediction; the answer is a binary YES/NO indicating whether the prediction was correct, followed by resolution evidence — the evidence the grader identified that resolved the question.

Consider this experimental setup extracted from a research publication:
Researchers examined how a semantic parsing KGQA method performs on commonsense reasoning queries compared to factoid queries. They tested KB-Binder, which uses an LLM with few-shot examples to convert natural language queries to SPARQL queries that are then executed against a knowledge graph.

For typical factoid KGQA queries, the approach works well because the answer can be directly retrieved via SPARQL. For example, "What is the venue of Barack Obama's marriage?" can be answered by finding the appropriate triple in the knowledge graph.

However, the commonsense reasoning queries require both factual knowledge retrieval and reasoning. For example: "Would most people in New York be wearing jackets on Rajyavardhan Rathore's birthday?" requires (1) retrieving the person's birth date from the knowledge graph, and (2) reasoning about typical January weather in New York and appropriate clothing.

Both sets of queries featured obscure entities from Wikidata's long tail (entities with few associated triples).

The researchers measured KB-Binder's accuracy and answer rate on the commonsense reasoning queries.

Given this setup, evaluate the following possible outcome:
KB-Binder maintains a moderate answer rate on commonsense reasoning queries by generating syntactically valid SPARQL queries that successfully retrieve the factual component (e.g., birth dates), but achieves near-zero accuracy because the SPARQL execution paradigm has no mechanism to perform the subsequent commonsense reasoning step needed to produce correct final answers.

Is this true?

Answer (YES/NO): NO